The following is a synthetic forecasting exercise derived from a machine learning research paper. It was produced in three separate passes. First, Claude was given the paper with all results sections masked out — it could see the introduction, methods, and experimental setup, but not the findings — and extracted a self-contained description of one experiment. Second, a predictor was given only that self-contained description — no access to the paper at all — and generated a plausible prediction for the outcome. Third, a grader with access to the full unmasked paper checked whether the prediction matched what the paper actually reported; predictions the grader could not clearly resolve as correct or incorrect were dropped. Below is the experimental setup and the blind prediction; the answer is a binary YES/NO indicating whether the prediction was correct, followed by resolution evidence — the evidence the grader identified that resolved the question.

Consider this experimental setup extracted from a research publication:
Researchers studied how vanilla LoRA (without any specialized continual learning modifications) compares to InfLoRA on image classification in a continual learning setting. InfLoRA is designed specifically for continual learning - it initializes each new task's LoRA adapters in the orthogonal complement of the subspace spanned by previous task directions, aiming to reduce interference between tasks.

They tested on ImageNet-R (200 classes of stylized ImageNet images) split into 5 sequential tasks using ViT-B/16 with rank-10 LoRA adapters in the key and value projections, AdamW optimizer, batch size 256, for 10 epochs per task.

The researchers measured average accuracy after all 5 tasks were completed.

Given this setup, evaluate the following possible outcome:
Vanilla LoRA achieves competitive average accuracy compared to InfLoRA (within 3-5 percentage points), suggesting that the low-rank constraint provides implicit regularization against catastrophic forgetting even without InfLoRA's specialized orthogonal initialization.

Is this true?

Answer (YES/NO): NO